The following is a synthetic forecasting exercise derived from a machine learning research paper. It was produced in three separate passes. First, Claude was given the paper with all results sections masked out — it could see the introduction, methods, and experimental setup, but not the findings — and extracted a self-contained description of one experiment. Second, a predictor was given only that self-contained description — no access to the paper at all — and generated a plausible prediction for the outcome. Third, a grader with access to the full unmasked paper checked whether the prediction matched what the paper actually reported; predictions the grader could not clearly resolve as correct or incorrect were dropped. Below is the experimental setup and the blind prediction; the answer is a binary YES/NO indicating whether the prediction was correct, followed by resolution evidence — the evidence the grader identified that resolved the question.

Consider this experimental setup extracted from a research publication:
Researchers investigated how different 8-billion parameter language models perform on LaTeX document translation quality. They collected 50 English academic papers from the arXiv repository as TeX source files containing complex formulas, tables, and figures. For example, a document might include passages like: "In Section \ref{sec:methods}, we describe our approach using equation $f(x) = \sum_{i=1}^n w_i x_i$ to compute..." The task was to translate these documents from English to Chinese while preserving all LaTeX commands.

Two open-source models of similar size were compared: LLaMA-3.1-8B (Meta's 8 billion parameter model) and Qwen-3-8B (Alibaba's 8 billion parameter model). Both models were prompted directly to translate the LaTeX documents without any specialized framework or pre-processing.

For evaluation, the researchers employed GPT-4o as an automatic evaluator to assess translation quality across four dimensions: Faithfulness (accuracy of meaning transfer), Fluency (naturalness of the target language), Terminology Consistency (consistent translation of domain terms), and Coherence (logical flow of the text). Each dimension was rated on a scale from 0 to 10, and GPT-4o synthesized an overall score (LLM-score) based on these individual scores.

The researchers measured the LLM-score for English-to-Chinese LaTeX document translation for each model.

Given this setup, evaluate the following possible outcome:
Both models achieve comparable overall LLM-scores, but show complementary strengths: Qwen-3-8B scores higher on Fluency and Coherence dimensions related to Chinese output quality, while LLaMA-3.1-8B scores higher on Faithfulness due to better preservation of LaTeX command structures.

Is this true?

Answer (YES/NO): NO